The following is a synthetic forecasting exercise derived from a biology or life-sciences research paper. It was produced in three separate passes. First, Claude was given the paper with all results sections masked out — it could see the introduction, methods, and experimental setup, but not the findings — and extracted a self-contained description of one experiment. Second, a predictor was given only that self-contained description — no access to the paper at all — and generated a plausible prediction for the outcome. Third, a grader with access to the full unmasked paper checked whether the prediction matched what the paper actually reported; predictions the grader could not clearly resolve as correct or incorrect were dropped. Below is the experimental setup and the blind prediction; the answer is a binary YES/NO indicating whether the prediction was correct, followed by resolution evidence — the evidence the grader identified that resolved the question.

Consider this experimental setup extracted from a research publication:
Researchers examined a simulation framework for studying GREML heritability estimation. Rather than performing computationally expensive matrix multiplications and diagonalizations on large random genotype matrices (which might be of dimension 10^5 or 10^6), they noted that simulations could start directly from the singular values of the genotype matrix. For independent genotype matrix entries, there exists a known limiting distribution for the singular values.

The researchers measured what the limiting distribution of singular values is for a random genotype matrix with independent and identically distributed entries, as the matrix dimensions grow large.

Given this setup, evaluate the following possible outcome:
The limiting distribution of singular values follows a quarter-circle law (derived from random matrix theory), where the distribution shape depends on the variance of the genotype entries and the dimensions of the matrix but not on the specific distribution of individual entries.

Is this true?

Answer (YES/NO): NO